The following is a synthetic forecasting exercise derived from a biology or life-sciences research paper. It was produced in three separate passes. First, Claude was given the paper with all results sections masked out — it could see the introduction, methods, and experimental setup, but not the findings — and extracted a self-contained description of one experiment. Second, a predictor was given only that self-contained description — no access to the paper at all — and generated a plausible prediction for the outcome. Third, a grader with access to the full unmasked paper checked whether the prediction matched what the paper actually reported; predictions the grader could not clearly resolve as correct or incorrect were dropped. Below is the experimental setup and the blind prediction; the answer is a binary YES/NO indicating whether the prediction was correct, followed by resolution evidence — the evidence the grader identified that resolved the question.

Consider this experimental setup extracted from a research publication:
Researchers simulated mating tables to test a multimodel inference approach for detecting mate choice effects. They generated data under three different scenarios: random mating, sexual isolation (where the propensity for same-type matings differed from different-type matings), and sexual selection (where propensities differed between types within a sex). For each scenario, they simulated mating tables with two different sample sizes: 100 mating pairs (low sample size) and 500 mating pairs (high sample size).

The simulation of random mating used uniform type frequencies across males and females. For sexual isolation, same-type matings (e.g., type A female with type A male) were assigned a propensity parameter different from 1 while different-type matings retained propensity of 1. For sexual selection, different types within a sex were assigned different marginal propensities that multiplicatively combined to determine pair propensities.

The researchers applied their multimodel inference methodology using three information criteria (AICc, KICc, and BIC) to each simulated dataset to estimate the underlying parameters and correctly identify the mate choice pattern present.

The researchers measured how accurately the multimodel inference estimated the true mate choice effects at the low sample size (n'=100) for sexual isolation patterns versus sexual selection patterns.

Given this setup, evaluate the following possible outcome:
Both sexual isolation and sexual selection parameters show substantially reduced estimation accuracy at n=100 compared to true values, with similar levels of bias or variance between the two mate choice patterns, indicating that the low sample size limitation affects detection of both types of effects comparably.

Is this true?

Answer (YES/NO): NO